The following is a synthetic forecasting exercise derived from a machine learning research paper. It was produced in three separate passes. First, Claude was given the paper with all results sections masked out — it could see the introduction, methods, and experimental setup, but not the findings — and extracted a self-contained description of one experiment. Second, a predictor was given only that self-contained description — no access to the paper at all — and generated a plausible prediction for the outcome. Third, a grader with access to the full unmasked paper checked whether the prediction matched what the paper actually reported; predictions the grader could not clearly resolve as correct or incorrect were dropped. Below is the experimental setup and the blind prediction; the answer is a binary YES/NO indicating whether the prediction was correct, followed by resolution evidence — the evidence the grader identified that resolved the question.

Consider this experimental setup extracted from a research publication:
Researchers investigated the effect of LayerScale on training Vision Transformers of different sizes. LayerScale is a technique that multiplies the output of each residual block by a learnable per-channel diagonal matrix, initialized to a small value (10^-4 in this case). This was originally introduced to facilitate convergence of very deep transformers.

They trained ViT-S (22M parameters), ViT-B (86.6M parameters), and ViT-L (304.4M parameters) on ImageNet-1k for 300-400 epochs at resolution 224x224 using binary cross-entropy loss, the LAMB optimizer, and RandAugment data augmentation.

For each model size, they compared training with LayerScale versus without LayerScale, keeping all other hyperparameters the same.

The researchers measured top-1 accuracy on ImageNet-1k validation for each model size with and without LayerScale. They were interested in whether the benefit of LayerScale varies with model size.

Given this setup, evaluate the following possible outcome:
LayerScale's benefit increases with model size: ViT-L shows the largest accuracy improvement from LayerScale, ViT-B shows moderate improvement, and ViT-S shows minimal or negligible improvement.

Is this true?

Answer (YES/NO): NO